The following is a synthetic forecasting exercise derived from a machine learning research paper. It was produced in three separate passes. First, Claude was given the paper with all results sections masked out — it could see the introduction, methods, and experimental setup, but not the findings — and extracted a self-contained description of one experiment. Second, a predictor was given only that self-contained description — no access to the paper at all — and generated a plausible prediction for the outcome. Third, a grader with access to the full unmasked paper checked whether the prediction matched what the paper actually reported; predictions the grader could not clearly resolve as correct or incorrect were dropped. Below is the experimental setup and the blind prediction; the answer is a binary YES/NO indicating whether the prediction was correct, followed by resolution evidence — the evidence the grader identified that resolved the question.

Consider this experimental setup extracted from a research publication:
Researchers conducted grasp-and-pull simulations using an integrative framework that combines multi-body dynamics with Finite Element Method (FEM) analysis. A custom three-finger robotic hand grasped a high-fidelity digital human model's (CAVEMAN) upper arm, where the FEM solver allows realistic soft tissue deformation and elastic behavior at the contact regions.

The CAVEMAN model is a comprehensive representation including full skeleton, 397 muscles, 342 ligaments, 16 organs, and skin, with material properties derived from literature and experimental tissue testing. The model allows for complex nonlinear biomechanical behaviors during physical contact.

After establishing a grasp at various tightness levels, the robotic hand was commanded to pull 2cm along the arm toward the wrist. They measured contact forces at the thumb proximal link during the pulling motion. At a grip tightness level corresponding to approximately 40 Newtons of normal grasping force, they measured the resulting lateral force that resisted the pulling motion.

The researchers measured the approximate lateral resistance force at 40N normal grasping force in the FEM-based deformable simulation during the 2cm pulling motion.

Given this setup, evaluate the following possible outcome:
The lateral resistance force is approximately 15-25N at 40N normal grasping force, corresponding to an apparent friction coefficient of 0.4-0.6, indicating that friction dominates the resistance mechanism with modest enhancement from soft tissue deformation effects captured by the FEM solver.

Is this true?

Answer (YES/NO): NO